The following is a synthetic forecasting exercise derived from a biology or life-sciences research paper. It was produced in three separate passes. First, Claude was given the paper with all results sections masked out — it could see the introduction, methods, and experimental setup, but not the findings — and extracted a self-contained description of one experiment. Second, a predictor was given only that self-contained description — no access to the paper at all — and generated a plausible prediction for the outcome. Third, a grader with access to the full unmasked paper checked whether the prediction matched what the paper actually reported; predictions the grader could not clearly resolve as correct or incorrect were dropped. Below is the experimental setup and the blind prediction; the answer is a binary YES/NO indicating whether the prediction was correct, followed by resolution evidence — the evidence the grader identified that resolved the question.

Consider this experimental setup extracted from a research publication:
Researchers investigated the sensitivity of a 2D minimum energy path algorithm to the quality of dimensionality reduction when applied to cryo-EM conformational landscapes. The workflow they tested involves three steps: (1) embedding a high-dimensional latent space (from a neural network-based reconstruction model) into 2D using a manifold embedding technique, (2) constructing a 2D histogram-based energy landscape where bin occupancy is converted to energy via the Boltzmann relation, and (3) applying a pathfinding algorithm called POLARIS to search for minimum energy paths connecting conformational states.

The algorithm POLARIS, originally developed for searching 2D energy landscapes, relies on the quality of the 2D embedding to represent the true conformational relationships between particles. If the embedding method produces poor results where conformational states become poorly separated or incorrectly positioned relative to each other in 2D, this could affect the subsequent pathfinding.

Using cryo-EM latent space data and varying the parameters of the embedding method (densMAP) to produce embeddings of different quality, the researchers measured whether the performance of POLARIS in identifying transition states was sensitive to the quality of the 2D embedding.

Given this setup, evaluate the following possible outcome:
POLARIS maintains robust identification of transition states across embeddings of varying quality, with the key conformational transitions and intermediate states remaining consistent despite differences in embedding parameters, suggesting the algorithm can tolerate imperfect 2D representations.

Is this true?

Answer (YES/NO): NO